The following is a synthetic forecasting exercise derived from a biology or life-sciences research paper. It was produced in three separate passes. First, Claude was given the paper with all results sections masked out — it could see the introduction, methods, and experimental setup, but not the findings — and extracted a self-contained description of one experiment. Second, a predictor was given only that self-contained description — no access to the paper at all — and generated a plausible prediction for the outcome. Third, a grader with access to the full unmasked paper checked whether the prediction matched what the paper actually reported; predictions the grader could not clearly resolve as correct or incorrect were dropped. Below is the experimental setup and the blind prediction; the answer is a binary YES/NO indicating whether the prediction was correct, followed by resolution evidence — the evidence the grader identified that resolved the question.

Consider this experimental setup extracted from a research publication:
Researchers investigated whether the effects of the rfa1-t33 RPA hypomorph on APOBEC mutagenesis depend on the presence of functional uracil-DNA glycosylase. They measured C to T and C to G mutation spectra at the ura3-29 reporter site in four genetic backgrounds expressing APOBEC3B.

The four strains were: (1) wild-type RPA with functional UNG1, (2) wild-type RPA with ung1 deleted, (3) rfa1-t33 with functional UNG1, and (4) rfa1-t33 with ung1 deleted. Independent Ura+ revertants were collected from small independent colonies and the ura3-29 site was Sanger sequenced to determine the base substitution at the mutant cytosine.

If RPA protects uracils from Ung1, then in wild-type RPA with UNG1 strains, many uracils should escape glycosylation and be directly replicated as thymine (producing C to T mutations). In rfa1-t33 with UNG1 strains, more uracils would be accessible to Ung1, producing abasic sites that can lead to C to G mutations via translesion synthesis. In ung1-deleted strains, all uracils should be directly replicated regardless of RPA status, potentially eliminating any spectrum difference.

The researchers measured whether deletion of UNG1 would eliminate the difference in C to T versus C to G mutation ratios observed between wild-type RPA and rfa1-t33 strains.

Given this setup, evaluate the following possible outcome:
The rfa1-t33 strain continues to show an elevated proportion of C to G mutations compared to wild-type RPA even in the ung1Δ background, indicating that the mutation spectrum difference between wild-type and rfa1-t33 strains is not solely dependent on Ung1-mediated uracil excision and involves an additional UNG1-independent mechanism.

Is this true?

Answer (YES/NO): NO